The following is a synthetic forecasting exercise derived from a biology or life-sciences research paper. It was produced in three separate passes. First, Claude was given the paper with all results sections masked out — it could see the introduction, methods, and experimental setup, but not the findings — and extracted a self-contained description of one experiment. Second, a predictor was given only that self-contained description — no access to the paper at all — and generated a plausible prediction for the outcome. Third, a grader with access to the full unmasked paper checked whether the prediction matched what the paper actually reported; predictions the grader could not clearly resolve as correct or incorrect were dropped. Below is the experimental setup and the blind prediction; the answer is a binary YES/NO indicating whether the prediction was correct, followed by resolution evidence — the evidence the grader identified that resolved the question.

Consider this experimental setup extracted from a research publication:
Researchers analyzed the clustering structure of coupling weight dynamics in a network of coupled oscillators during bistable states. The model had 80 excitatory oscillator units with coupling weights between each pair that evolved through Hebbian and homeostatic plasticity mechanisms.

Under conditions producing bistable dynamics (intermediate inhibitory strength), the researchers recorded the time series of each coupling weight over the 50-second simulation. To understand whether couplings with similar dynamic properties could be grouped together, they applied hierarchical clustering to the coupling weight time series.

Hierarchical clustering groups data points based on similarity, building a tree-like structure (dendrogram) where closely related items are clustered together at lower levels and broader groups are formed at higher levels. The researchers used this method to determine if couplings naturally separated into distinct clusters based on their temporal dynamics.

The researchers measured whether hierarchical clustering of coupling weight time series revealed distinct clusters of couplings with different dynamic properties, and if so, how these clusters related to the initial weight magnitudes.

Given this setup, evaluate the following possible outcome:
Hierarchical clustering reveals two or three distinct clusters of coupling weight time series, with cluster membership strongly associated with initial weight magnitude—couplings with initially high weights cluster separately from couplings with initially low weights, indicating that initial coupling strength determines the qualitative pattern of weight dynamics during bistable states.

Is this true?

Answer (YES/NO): NO